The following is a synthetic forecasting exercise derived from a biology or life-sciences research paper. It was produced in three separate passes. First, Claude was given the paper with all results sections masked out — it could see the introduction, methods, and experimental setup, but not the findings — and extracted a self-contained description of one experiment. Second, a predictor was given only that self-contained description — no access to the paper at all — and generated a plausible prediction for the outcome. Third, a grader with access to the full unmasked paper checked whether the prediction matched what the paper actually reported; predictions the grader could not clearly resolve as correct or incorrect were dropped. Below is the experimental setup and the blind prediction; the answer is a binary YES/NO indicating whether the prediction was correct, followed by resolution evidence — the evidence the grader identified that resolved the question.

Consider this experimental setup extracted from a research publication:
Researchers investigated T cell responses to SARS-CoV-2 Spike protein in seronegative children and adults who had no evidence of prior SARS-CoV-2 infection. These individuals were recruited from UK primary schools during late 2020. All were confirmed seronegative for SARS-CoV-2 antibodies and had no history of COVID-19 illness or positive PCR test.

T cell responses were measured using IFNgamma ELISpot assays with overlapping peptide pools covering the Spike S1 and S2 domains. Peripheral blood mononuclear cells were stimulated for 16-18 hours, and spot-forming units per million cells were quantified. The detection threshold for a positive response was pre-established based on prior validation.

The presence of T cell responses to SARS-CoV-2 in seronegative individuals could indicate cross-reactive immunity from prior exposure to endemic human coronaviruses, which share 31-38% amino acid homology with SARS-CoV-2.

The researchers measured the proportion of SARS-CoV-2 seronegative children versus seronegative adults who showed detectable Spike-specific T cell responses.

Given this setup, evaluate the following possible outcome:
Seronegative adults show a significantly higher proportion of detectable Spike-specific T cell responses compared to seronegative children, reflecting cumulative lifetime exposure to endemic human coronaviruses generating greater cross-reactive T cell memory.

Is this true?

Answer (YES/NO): NO